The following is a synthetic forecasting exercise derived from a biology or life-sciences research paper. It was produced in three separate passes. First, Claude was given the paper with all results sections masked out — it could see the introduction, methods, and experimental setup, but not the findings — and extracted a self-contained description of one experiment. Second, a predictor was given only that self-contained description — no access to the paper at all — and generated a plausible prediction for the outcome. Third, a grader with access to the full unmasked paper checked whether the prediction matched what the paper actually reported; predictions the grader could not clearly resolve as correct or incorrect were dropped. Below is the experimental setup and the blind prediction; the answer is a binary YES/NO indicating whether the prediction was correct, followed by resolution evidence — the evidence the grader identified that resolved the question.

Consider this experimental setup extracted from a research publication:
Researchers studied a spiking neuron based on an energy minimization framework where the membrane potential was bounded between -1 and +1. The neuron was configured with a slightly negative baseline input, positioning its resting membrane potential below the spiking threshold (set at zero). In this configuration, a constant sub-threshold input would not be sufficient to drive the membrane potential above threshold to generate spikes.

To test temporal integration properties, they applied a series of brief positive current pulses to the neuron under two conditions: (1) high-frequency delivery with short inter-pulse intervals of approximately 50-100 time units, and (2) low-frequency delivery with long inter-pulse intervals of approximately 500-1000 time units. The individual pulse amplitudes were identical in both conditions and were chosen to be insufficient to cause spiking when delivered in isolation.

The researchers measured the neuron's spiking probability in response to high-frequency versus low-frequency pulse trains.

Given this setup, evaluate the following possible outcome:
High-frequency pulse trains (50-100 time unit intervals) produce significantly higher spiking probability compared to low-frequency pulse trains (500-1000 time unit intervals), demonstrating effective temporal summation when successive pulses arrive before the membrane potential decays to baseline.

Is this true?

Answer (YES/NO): YES